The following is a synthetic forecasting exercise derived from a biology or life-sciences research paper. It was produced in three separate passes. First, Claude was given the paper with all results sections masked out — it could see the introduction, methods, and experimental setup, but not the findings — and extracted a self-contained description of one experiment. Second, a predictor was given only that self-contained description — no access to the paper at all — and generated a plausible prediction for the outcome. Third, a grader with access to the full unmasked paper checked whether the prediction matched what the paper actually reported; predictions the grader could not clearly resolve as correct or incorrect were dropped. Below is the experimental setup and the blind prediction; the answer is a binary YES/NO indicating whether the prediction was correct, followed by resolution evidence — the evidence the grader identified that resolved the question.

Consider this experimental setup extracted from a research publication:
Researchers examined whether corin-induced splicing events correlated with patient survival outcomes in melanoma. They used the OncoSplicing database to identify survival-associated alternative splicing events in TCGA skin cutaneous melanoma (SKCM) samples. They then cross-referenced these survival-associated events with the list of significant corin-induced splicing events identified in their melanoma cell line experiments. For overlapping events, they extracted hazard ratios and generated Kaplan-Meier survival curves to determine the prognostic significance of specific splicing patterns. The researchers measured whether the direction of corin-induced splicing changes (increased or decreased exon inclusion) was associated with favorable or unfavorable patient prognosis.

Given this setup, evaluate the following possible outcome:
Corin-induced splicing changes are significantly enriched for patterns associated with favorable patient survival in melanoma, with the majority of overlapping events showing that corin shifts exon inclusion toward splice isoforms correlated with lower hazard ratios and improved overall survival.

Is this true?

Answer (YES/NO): NO